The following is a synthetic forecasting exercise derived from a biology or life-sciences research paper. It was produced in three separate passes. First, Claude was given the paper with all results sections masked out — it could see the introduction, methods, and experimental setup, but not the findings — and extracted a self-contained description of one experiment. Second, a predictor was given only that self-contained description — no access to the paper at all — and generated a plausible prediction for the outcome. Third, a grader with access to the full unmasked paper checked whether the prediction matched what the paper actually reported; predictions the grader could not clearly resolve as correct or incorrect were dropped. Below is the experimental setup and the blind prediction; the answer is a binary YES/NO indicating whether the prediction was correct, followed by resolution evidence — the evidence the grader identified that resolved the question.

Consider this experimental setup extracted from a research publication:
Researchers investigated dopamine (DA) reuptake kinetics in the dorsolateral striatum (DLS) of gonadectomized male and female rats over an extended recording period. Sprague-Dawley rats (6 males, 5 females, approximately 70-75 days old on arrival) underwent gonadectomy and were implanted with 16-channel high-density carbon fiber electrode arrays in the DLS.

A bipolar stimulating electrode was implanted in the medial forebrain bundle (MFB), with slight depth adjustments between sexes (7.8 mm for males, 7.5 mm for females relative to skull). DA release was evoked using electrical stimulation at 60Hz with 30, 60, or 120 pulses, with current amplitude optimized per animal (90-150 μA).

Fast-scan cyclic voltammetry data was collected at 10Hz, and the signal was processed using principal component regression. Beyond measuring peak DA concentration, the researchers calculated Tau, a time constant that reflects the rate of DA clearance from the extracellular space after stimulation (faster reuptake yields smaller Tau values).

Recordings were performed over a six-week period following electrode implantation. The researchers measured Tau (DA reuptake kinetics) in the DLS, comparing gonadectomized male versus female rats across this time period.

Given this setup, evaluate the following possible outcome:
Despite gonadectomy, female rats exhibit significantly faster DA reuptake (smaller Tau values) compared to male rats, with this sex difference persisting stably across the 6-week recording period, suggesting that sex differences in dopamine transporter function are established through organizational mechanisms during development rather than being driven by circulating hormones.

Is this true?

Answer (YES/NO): NO